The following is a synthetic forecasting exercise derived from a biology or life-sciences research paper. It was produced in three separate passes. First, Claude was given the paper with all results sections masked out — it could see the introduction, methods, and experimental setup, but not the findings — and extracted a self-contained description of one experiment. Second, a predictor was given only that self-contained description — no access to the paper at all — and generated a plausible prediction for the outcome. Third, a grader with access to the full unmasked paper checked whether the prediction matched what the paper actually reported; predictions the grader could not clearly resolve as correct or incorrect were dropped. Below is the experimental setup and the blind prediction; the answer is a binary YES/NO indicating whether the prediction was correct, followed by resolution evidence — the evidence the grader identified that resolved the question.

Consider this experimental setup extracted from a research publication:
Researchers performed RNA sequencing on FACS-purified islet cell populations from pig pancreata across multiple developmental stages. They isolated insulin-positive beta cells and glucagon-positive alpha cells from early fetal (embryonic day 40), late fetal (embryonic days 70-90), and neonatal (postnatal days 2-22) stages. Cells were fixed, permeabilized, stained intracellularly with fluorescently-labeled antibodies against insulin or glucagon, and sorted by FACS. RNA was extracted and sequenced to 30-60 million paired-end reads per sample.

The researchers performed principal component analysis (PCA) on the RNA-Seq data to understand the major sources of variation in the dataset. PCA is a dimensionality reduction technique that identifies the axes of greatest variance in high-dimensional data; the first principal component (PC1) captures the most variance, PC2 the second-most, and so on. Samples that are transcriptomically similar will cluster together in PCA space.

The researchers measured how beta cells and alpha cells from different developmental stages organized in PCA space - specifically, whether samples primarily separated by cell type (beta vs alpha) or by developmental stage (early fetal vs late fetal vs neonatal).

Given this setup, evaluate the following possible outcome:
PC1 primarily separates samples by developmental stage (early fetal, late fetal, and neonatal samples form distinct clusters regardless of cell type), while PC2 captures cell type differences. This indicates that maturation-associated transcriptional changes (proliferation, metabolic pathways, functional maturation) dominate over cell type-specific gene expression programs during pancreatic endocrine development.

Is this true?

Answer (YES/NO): NO